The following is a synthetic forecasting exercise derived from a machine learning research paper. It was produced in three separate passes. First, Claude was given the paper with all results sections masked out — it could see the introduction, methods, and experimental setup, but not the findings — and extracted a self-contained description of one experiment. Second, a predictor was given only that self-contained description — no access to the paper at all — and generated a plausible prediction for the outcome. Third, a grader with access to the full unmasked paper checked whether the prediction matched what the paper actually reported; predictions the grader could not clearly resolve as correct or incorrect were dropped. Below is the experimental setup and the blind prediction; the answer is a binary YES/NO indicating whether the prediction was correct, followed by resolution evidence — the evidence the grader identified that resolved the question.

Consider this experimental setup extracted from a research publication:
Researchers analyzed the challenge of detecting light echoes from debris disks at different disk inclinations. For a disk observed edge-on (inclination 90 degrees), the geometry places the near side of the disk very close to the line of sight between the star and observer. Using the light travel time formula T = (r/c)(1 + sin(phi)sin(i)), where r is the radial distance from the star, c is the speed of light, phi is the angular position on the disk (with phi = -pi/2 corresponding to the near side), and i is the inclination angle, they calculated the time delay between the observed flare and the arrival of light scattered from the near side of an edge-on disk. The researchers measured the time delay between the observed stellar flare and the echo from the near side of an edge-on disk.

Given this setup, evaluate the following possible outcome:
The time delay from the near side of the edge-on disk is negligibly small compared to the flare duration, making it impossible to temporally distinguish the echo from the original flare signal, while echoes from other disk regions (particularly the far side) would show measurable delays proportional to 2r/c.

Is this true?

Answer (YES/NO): NO